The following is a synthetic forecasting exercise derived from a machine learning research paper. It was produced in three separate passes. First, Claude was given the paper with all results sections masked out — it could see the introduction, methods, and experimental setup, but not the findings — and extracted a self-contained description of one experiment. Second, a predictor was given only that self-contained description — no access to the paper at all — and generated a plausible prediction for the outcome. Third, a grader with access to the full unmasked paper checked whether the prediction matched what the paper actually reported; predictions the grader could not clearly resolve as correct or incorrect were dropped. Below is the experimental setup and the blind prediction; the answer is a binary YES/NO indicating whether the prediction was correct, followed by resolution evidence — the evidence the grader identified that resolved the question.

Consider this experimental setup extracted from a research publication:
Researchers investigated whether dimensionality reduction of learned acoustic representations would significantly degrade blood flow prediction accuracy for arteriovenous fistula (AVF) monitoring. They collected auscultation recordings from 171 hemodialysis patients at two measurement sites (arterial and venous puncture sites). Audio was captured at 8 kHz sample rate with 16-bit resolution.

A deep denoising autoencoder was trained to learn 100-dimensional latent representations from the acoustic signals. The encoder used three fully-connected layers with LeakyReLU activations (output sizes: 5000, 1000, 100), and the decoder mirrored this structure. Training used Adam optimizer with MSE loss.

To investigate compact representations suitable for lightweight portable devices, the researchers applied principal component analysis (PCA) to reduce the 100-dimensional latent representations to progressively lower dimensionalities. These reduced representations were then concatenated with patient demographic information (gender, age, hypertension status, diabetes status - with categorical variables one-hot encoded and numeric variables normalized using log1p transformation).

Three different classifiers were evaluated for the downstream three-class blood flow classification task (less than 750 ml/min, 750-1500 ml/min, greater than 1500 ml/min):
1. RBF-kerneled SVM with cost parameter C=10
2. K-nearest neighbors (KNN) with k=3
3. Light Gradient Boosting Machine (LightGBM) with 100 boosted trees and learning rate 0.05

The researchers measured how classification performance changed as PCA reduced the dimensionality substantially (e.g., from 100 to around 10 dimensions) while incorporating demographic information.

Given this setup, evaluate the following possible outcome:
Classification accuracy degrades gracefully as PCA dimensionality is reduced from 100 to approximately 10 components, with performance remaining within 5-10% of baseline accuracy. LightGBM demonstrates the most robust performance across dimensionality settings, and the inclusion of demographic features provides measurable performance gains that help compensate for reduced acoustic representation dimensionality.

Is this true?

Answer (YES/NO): NO